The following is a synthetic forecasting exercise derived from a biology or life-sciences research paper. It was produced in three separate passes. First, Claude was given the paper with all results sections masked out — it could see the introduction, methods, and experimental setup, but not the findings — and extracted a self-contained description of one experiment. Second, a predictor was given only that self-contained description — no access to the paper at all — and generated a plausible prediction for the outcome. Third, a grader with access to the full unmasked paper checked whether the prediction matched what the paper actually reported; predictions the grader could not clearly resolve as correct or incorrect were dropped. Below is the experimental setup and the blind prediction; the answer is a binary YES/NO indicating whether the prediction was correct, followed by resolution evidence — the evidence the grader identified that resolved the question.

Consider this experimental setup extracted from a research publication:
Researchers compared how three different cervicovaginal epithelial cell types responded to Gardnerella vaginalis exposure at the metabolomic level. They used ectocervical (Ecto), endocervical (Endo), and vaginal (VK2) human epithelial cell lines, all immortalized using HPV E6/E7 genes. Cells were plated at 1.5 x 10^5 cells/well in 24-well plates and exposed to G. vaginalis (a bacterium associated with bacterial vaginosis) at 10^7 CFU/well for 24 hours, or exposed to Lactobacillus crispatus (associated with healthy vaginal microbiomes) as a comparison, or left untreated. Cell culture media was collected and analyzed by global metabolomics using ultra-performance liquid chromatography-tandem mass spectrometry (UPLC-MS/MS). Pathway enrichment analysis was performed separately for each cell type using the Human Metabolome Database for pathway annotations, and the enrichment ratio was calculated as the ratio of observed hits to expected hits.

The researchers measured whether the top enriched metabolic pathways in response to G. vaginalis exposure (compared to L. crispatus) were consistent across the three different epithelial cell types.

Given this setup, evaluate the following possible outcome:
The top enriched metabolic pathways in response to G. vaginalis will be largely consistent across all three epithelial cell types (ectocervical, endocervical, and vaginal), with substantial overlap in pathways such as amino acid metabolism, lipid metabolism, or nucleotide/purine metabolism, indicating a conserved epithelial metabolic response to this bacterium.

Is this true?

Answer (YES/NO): YES